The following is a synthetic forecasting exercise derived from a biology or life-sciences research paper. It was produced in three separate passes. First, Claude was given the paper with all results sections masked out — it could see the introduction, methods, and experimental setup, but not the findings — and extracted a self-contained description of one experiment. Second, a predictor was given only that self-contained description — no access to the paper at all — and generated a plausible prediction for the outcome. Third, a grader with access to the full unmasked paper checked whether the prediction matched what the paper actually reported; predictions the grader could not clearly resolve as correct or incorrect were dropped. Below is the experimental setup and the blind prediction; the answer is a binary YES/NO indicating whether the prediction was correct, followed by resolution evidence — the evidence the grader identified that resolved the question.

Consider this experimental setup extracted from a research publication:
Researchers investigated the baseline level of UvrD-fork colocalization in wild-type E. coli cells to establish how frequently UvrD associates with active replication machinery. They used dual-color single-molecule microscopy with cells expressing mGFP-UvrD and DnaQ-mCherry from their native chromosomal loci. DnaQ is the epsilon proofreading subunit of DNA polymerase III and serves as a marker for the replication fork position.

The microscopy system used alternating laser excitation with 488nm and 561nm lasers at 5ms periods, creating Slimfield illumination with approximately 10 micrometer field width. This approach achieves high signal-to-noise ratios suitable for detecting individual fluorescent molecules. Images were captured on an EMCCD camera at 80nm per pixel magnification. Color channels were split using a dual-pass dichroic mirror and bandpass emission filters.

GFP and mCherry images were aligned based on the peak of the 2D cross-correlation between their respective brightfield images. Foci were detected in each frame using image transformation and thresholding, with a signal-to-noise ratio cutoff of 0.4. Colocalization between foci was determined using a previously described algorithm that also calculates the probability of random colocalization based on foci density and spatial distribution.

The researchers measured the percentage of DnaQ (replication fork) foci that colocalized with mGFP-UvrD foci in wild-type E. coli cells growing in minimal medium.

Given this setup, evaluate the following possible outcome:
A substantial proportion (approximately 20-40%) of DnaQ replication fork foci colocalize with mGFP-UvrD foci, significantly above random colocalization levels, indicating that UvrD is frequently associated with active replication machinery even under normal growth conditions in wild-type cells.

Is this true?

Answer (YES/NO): NO